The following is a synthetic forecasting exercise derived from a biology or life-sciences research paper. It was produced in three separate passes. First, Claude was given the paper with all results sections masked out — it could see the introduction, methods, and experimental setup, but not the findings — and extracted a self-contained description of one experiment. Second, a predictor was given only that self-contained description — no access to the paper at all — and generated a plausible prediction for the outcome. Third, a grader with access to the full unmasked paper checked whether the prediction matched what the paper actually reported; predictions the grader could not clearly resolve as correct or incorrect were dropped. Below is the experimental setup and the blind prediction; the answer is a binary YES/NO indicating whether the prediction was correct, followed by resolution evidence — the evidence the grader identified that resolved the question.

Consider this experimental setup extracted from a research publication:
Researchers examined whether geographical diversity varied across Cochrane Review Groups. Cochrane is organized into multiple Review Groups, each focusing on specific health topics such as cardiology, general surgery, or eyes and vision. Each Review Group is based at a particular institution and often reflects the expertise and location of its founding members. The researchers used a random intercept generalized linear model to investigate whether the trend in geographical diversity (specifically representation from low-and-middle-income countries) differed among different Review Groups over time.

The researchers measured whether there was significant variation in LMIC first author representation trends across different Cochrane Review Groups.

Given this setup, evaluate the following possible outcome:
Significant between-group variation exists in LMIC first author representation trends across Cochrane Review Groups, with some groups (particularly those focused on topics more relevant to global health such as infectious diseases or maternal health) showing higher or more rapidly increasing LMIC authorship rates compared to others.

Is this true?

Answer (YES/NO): YES